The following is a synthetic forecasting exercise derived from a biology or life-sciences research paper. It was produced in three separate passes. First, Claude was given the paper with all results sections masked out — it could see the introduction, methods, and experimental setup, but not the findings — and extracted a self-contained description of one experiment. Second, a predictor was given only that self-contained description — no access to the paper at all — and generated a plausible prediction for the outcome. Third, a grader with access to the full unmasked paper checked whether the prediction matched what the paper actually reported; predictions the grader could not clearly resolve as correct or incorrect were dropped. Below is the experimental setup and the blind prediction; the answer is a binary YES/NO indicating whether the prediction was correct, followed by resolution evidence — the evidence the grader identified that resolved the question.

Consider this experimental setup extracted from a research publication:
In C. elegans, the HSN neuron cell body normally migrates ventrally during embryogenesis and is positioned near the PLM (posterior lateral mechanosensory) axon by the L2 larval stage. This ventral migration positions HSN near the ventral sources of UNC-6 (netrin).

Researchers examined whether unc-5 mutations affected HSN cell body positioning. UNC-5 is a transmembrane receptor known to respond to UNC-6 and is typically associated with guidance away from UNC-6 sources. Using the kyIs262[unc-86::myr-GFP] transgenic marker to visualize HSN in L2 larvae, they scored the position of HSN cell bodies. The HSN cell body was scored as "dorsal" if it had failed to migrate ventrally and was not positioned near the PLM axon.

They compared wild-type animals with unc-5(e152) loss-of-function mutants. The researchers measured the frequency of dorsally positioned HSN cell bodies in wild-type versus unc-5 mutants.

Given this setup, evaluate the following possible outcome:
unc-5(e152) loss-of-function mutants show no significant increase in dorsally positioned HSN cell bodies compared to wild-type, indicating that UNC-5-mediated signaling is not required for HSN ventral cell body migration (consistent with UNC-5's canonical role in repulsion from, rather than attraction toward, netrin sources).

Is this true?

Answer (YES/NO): NO